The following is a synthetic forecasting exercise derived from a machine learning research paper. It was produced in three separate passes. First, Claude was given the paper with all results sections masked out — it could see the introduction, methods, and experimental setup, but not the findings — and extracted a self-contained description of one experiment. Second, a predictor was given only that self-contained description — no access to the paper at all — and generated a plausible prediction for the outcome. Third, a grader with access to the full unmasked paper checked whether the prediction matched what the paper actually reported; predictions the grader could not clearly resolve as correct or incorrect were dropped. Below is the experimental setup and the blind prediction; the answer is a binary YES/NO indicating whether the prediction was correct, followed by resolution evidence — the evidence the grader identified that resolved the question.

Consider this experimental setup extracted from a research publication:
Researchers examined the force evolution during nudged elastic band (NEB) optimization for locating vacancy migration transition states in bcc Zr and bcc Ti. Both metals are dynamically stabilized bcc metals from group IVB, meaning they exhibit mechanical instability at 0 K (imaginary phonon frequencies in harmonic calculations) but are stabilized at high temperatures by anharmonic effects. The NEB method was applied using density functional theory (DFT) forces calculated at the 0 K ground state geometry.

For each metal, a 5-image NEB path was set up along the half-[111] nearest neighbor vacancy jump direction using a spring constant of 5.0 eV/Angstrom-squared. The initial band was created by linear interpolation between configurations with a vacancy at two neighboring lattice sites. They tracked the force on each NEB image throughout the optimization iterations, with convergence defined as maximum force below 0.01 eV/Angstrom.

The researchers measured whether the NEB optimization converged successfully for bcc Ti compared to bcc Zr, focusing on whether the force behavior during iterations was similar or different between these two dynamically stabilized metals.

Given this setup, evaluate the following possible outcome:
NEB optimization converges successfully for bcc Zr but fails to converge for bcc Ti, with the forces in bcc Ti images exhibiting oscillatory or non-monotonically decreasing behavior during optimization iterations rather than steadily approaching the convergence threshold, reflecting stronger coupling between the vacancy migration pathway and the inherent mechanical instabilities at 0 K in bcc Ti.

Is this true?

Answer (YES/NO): NO